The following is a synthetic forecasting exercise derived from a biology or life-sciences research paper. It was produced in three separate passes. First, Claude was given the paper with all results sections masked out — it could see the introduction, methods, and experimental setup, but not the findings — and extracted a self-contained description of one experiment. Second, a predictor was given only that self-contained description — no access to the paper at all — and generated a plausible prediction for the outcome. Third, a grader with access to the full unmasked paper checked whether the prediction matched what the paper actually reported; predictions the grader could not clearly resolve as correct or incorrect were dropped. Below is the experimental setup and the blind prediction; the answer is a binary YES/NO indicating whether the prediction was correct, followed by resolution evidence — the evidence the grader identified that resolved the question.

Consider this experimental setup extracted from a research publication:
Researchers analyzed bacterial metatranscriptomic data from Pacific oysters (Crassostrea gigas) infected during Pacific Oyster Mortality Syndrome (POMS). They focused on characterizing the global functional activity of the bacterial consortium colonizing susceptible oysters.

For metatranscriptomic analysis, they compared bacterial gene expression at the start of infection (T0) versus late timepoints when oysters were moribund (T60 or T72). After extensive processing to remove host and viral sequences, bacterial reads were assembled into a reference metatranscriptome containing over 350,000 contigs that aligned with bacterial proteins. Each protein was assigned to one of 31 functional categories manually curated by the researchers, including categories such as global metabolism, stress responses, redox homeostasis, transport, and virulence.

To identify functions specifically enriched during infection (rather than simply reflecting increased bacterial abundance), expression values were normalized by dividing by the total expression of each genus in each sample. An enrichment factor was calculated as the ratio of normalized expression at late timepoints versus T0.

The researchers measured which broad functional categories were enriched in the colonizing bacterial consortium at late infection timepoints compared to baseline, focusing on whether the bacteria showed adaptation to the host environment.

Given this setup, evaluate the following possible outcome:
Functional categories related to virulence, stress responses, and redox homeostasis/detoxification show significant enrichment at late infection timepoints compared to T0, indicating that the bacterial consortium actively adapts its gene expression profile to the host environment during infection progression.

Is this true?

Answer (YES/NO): YES